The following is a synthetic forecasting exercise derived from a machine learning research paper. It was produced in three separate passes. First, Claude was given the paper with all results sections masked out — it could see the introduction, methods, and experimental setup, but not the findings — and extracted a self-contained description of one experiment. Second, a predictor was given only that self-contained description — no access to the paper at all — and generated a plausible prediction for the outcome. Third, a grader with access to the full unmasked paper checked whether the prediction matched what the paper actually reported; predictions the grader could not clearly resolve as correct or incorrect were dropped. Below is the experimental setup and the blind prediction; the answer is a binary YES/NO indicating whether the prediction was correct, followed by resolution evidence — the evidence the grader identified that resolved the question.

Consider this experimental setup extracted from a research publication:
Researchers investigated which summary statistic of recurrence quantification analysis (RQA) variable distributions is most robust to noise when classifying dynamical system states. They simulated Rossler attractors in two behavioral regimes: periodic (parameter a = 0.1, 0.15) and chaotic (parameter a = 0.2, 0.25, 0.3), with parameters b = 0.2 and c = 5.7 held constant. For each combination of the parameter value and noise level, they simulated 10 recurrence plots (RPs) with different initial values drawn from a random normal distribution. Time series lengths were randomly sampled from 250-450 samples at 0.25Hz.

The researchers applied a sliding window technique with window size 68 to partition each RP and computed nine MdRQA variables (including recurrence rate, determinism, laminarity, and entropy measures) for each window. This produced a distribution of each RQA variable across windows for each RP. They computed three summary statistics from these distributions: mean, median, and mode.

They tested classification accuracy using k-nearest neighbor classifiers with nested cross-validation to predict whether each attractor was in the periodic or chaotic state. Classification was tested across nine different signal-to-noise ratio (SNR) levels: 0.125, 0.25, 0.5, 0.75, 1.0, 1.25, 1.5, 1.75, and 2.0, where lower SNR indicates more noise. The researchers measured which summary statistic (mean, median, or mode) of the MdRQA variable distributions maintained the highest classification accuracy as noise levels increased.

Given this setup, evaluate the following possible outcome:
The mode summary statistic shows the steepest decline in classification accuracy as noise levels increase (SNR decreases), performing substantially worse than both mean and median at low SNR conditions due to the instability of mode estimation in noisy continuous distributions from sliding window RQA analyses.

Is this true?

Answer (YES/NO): NO